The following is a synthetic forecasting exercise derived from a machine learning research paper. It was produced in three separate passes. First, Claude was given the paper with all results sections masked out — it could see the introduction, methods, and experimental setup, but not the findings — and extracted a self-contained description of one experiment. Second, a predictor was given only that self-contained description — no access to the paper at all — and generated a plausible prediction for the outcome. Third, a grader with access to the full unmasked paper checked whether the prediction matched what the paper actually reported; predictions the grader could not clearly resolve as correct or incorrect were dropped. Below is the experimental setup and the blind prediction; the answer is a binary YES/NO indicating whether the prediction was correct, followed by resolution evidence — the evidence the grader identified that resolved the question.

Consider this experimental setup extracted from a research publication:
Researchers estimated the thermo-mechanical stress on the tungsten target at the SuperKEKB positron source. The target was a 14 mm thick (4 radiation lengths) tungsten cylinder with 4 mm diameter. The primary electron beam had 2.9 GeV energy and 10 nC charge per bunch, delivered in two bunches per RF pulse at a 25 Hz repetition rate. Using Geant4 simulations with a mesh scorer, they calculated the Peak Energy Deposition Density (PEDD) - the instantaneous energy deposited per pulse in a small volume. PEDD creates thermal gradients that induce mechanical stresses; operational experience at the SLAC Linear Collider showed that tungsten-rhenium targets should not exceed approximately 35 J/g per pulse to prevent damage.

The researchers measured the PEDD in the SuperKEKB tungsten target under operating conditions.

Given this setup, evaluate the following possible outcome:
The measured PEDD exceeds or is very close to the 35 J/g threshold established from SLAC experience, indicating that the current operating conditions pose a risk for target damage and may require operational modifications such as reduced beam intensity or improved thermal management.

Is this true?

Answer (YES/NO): NO